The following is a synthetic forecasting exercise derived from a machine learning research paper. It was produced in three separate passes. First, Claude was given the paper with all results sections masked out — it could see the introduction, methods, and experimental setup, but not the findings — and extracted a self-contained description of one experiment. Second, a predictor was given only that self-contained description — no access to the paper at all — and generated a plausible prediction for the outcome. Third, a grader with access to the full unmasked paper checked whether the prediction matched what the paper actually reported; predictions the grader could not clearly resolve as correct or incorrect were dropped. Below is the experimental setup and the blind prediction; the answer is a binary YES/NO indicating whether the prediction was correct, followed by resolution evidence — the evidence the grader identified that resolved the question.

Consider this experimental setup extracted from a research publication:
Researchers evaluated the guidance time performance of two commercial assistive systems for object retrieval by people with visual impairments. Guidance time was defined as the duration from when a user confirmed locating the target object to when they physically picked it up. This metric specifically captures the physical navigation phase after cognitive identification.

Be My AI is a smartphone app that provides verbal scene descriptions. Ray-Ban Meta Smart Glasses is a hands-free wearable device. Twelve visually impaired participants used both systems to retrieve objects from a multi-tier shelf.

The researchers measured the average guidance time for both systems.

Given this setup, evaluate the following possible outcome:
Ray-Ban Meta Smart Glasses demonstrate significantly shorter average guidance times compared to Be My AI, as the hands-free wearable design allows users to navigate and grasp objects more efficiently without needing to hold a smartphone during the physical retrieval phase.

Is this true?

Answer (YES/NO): NO